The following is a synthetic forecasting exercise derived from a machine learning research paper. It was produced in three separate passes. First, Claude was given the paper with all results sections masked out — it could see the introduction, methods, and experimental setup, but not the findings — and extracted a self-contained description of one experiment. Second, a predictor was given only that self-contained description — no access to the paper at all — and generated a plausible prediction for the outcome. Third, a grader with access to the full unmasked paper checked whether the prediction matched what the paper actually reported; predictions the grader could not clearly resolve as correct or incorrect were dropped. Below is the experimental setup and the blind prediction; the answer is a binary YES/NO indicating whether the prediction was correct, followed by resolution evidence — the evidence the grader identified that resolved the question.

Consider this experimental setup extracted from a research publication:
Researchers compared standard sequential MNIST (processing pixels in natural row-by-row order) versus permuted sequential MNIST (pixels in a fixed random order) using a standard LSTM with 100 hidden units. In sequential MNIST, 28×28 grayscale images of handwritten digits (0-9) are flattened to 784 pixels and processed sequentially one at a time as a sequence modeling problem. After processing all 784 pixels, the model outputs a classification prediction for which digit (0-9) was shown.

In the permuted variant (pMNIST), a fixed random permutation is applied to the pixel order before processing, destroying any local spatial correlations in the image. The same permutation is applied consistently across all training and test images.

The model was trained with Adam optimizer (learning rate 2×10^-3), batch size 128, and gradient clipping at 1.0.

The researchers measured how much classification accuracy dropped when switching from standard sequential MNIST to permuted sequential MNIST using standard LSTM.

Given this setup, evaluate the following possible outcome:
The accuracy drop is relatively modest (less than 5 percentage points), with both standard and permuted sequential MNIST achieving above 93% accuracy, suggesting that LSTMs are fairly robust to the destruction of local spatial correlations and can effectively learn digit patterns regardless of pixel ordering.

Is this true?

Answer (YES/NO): NO